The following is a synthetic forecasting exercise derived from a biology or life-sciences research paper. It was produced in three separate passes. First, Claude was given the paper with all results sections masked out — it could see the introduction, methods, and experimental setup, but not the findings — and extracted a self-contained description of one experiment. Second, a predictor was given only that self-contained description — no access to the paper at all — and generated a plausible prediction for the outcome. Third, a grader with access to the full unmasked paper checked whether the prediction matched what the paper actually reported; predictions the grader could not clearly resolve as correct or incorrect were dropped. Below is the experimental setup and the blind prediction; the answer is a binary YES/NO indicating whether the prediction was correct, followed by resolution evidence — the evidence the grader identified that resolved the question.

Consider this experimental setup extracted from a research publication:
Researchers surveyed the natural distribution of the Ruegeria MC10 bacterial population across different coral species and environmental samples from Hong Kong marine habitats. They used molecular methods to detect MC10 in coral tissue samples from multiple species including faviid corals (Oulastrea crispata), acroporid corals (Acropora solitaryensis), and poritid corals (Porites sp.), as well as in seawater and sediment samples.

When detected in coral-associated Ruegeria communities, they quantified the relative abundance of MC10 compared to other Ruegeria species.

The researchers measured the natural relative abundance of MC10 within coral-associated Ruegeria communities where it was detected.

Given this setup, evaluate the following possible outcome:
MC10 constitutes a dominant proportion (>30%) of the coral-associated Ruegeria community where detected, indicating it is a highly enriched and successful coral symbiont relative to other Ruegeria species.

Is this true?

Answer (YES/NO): NO